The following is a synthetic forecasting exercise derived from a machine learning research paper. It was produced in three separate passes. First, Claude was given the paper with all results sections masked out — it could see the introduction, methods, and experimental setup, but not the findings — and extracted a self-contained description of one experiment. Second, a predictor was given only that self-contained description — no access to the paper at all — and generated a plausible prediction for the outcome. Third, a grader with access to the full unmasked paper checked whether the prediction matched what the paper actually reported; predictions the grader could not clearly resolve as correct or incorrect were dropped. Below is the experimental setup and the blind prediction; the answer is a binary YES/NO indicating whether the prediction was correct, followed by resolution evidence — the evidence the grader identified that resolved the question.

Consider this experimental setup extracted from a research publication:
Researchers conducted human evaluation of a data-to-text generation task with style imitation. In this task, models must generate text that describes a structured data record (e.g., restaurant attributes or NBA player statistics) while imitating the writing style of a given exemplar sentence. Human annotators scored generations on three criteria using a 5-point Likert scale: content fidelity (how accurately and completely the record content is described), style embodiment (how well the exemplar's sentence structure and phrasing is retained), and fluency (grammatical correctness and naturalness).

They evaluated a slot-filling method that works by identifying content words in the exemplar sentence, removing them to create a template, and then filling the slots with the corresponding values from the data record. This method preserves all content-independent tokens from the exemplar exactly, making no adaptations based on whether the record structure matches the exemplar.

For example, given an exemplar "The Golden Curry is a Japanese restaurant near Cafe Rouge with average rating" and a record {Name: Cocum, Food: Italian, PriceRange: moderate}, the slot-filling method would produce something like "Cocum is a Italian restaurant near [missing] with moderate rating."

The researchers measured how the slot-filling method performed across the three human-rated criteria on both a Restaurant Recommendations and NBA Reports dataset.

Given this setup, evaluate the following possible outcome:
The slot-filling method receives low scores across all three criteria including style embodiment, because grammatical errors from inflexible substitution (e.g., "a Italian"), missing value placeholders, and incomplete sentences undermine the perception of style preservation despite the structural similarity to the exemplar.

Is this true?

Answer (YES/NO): NO